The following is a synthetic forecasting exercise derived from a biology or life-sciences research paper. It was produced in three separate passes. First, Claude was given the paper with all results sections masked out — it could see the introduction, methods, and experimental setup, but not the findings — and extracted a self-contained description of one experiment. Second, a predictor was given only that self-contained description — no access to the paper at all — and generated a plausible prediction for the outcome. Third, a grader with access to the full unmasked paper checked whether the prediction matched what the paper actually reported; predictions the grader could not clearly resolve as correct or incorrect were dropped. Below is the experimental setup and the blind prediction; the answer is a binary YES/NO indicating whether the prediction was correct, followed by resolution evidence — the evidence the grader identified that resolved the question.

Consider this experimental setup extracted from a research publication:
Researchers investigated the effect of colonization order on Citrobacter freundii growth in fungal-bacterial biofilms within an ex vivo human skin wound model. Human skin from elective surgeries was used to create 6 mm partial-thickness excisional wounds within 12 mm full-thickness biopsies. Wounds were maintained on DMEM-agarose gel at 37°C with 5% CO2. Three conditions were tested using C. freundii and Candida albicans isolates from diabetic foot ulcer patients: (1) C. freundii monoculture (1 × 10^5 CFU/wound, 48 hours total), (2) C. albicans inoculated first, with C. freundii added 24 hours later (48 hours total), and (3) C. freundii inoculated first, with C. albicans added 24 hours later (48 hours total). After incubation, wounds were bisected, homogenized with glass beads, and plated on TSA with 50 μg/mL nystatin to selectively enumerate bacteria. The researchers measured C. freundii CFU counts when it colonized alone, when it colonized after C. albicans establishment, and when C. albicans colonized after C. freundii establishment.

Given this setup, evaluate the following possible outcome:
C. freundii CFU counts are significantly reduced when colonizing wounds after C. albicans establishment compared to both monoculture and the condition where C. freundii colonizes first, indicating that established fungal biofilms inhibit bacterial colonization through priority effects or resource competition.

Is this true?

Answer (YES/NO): YES